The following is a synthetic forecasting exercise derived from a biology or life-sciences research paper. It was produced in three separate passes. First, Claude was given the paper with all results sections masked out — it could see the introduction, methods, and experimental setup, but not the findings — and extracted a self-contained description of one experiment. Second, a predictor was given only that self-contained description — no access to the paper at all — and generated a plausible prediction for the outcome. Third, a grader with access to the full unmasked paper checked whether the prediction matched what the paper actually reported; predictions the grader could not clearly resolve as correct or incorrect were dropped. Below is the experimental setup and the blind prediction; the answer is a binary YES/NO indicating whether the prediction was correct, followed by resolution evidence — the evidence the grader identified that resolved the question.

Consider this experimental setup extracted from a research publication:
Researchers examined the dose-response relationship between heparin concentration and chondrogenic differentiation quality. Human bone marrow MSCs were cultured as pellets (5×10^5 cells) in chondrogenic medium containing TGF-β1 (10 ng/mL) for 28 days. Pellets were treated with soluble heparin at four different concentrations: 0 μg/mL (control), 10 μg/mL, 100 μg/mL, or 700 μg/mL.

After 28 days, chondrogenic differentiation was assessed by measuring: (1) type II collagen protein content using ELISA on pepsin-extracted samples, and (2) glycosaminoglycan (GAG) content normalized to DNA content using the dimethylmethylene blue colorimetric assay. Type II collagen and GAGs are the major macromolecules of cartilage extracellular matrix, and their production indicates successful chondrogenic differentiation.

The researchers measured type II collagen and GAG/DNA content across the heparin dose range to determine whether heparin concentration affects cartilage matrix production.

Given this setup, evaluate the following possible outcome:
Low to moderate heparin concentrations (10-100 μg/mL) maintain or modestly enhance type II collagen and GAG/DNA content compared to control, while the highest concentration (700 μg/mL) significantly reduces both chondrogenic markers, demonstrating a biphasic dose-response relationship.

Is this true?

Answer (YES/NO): NO